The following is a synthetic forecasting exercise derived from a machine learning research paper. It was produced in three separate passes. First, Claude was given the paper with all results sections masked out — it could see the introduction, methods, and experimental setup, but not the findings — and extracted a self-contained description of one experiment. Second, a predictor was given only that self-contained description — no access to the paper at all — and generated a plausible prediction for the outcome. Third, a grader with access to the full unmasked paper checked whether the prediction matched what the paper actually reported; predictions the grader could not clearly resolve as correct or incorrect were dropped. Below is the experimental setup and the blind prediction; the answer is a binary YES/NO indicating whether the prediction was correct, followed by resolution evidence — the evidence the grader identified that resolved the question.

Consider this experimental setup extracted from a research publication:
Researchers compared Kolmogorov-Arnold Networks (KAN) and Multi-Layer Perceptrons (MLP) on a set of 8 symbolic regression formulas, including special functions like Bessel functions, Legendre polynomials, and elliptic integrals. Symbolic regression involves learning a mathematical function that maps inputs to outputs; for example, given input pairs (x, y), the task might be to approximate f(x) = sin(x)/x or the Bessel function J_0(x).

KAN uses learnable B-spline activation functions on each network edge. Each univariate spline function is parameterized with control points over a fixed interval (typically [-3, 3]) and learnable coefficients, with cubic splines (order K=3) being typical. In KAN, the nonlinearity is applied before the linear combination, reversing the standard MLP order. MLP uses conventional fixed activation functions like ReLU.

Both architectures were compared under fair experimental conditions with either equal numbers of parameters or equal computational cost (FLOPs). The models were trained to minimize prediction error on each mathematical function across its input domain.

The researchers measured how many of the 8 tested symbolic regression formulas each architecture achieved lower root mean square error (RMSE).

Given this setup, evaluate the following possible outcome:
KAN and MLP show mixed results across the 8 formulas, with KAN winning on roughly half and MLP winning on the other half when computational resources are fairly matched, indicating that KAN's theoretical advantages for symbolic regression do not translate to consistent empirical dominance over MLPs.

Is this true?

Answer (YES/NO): NO